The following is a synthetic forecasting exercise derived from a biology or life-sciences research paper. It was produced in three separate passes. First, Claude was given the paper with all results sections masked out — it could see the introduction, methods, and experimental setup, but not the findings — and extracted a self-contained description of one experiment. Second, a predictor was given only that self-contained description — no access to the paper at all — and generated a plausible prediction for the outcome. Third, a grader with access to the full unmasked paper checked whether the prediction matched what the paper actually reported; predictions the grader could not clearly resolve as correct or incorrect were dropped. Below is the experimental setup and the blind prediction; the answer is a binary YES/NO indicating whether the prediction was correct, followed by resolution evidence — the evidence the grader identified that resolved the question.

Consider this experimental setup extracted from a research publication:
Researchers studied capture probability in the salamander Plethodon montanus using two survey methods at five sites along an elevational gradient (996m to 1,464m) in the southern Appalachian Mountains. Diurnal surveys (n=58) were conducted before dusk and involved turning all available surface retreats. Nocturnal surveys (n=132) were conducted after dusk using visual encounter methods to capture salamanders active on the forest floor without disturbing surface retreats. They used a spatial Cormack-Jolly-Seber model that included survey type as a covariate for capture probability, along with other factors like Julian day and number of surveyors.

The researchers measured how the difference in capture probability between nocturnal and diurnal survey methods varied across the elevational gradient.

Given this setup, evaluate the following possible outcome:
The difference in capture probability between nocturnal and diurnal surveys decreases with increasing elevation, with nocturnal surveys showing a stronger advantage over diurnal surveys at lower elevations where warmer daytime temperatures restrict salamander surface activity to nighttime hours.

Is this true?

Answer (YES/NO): YES